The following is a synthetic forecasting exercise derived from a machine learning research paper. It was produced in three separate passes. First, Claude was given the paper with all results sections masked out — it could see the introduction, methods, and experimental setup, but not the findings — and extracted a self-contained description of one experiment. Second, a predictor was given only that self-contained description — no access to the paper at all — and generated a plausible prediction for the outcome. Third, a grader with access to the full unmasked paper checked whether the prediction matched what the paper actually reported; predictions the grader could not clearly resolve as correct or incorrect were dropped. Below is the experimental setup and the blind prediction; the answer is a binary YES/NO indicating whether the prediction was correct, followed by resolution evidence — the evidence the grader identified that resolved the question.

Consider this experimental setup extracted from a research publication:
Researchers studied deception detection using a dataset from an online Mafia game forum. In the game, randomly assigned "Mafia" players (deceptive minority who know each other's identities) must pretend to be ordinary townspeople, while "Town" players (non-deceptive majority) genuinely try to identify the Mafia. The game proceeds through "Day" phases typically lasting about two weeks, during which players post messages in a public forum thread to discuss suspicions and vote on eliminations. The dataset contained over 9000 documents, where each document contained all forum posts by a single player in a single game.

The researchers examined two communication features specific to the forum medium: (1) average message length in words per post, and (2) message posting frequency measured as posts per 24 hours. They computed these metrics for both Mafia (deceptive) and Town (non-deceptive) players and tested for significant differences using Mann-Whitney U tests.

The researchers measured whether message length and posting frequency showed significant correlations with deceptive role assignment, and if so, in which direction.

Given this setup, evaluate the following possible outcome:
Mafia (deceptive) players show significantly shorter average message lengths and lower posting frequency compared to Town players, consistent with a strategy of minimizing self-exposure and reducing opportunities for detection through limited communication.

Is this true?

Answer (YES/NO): NO